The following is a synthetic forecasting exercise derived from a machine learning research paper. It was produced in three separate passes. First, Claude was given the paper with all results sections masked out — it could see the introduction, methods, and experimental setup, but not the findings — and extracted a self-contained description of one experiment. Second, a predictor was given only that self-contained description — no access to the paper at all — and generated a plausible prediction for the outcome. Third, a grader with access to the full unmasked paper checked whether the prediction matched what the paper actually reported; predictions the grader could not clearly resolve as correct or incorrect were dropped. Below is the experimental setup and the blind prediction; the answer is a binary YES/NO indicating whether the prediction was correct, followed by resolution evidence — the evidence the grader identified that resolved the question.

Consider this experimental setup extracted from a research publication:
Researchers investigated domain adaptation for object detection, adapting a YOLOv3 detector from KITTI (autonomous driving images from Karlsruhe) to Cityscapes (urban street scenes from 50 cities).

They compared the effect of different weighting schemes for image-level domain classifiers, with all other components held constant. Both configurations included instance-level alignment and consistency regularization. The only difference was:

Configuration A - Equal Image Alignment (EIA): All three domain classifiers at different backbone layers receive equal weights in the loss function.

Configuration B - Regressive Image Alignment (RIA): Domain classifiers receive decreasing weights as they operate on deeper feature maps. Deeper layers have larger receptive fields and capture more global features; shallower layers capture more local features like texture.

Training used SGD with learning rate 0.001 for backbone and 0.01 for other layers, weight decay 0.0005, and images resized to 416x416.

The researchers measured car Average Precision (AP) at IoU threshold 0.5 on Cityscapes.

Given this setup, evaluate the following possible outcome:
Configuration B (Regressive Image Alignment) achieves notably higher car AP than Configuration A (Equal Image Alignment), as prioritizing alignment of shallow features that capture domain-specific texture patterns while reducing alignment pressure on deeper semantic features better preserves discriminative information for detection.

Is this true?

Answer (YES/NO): YES